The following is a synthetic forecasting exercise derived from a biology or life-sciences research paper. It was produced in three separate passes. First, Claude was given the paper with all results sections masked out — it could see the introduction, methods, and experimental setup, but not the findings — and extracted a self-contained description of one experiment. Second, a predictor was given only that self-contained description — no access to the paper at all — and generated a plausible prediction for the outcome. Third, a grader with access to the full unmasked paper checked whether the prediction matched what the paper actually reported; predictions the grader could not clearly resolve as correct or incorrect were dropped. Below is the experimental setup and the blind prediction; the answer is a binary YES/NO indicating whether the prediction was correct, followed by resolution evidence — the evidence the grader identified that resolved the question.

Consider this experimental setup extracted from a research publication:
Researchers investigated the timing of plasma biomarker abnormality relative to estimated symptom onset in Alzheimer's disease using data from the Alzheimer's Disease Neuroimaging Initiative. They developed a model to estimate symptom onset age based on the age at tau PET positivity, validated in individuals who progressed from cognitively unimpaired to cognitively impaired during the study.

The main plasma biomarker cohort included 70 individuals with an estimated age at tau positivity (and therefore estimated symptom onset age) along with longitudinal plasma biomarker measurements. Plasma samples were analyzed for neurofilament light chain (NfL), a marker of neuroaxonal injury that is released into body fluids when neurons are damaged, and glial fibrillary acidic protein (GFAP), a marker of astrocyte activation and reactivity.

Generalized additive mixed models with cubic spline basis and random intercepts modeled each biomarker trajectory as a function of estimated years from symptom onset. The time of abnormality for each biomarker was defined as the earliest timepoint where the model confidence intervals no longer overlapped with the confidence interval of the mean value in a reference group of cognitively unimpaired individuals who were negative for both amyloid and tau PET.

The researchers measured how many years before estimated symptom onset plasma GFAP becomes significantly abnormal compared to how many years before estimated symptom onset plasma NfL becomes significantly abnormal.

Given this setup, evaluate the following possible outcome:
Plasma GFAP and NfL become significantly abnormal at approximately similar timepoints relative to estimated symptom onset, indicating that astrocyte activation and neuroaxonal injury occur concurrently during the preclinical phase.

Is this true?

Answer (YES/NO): NO